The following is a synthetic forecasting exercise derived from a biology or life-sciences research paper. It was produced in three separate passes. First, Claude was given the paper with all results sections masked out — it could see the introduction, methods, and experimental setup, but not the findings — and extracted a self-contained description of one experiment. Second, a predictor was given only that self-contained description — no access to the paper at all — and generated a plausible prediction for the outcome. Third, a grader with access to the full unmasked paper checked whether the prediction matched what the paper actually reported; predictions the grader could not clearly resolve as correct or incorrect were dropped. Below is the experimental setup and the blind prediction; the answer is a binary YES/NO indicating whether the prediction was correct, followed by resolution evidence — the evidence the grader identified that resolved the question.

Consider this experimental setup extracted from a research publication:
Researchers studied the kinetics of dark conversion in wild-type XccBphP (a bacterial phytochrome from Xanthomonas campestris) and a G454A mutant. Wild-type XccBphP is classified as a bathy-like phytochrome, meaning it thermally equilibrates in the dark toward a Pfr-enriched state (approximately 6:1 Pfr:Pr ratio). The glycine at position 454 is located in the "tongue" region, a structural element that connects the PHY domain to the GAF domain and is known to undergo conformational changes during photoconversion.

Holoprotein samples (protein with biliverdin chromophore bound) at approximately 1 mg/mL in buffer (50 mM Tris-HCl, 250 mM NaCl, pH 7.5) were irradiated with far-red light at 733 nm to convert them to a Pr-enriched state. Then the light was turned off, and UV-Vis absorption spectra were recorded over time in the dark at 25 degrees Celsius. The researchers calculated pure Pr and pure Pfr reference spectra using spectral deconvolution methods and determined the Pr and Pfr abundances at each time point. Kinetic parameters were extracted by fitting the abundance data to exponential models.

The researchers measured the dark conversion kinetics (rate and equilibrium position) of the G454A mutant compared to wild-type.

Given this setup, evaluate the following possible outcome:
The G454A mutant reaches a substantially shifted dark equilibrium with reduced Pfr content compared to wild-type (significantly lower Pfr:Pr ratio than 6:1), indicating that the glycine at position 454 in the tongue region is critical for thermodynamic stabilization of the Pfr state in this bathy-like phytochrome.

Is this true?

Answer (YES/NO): NO